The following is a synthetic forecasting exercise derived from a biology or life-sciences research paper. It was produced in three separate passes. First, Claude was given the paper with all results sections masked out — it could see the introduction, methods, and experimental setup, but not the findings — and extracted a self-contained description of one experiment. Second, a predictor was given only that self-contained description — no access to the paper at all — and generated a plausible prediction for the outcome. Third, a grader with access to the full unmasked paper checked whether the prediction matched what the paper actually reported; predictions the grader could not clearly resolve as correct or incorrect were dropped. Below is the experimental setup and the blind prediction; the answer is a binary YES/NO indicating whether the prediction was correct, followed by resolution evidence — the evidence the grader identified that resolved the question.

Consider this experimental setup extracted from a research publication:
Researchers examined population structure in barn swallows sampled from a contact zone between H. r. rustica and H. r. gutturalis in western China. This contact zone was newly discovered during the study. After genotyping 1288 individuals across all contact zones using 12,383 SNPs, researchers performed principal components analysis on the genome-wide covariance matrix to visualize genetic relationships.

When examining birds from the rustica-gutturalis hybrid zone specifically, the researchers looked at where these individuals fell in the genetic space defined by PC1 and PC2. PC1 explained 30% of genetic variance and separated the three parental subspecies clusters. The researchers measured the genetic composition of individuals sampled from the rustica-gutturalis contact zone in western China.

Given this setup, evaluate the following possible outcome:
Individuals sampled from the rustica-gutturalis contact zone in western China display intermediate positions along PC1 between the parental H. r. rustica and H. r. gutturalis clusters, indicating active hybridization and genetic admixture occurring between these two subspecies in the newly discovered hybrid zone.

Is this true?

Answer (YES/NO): NO